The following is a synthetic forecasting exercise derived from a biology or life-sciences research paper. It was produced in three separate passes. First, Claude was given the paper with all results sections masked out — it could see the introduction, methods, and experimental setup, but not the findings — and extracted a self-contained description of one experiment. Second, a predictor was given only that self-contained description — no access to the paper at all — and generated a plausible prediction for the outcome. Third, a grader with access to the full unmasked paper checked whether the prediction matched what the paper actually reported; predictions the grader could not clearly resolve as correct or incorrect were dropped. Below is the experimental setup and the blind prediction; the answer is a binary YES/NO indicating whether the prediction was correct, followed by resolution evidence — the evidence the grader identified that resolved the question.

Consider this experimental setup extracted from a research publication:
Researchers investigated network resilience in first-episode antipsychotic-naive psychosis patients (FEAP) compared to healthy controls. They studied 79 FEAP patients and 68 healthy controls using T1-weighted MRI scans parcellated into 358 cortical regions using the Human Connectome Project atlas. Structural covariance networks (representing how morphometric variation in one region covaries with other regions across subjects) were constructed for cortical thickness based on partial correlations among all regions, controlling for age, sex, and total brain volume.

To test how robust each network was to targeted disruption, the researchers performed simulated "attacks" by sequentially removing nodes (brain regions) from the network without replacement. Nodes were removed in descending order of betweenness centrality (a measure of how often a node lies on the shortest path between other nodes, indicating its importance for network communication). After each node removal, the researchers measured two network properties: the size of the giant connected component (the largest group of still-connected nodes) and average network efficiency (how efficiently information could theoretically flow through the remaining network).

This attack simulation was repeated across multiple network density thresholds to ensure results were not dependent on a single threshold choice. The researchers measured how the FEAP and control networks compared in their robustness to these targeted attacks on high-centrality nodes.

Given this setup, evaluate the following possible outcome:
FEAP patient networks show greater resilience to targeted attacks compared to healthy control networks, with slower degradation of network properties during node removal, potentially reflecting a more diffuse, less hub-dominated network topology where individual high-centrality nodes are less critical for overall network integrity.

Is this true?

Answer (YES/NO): NO